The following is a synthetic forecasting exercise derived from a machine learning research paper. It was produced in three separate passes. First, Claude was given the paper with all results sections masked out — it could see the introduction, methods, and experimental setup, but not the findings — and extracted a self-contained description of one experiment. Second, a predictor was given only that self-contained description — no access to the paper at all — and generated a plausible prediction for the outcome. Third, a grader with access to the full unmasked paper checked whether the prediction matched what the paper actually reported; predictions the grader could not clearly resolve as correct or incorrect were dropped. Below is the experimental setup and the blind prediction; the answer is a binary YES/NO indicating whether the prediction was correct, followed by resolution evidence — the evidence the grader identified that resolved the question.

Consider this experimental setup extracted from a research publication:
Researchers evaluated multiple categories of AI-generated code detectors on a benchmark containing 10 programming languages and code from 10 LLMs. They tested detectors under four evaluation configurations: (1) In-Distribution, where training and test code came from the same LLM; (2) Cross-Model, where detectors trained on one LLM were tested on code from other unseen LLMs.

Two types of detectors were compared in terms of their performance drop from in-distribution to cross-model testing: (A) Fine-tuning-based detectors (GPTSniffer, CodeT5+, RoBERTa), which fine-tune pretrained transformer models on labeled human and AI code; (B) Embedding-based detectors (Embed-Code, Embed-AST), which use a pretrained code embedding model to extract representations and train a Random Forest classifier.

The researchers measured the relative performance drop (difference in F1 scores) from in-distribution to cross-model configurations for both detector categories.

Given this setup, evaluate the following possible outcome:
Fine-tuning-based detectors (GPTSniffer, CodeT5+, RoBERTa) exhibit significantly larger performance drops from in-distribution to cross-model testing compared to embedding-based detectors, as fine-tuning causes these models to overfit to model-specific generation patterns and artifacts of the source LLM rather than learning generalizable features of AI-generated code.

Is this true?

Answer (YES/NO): YES